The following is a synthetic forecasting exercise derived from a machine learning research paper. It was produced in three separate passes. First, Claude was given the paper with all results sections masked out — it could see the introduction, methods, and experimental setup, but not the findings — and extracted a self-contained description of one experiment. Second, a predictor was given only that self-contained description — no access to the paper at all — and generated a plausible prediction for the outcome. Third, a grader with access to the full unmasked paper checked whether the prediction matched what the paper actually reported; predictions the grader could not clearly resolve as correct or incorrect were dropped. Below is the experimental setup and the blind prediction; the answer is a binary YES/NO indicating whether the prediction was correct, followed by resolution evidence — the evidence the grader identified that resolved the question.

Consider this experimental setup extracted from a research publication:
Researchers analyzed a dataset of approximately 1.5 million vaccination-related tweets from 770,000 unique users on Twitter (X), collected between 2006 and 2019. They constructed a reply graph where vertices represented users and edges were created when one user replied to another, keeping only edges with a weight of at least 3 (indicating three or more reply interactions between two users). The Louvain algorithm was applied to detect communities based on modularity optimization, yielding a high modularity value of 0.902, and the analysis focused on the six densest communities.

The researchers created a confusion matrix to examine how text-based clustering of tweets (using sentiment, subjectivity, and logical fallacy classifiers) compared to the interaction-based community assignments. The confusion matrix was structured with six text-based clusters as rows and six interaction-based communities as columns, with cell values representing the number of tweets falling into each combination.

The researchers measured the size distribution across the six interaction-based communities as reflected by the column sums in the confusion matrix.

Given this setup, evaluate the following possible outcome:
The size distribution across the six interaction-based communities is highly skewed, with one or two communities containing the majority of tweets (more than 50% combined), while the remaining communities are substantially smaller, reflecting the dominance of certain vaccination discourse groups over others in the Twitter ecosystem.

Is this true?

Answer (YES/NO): NO